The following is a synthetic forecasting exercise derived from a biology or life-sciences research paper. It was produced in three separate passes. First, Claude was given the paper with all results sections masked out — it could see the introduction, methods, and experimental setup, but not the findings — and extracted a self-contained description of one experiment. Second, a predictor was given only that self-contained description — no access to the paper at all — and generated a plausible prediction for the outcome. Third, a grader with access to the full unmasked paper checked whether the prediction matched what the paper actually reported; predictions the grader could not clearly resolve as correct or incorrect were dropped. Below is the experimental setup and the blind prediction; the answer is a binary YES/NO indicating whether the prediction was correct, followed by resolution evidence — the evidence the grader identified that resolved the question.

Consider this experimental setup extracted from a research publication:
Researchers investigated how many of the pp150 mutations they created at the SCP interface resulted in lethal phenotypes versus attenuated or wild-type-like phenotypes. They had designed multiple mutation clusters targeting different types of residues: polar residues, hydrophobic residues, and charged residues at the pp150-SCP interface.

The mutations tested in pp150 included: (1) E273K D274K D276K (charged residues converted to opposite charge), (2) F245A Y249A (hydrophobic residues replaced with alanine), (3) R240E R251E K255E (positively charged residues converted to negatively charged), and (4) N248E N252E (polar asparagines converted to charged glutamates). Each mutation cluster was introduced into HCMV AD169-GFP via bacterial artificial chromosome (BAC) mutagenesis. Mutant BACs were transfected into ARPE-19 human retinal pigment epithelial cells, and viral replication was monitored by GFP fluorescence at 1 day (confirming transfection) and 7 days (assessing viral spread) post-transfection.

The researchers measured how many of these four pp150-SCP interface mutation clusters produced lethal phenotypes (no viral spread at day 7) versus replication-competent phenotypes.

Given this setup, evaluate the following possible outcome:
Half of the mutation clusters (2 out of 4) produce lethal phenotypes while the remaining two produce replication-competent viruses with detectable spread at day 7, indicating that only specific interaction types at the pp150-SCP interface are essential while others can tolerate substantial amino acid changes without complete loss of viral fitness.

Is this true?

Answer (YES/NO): NO